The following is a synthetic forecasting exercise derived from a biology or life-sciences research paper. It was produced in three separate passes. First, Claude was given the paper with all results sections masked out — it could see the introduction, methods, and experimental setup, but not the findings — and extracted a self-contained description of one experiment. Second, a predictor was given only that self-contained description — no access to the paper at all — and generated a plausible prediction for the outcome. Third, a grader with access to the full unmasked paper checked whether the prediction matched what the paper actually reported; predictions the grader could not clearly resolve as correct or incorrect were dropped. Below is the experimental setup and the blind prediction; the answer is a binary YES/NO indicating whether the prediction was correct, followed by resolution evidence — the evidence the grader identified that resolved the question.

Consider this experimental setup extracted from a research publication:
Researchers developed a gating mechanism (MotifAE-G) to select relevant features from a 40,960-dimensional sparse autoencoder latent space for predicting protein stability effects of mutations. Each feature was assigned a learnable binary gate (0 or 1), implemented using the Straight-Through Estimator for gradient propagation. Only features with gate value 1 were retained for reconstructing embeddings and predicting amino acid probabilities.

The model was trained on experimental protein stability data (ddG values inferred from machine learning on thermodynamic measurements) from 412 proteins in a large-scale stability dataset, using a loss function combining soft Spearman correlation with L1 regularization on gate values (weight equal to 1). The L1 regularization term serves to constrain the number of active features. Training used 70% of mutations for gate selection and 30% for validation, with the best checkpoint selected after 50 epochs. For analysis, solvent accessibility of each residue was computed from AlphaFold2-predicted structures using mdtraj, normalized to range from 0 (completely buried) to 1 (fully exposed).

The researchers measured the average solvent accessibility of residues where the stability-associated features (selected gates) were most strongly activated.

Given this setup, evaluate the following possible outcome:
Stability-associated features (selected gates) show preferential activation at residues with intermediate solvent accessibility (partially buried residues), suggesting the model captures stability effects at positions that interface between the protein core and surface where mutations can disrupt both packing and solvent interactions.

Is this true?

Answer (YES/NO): NO